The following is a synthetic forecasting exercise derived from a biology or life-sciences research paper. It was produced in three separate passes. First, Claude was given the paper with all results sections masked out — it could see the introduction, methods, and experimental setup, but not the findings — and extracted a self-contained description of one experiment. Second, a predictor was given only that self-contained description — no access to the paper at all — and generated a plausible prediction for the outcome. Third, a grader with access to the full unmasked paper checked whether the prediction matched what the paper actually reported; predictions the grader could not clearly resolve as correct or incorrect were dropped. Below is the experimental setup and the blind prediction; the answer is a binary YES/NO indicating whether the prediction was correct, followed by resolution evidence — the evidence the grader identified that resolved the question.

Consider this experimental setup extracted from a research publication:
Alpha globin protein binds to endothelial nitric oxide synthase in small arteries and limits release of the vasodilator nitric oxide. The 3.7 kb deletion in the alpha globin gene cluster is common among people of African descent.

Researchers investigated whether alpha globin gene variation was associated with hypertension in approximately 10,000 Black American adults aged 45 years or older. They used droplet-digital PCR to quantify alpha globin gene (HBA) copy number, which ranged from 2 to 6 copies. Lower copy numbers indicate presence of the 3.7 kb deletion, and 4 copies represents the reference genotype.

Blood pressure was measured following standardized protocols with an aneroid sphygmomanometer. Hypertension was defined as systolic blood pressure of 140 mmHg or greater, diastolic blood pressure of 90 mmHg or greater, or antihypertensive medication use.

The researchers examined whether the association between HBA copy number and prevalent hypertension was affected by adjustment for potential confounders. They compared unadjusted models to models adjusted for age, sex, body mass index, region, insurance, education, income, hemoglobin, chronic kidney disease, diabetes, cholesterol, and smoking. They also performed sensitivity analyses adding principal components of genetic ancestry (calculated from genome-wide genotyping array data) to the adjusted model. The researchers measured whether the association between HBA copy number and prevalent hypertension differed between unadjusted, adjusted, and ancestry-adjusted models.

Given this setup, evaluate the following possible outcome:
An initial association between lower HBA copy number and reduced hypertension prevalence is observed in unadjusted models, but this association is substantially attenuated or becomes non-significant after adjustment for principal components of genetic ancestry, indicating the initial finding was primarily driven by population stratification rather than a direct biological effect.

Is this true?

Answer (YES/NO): NO